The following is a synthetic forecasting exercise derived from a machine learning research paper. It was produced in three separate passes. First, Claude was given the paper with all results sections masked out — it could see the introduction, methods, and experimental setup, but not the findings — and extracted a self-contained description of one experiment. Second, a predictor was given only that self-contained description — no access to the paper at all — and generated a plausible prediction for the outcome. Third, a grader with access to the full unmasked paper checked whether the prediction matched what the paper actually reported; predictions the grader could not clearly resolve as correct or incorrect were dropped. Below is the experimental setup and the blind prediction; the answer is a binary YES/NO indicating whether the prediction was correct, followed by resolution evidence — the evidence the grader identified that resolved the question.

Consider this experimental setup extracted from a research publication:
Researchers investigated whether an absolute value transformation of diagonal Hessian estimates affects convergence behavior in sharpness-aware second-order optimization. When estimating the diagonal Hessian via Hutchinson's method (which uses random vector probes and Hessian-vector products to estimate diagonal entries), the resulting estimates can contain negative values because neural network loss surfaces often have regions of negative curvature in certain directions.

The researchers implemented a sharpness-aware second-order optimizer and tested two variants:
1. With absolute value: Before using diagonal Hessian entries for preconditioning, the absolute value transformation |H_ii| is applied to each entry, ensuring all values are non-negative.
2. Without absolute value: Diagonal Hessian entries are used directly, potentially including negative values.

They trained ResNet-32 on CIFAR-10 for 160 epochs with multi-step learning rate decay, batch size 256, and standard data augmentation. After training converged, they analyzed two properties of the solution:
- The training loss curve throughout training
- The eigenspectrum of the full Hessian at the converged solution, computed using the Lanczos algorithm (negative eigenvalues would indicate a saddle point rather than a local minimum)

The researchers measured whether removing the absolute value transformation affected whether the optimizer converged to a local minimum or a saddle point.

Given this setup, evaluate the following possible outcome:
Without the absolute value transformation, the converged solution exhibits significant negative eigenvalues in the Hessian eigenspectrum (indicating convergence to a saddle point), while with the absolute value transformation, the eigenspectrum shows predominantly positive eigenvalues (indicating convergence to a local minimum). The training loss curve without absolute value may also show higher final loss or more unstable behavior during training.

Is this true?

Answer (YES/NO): YES